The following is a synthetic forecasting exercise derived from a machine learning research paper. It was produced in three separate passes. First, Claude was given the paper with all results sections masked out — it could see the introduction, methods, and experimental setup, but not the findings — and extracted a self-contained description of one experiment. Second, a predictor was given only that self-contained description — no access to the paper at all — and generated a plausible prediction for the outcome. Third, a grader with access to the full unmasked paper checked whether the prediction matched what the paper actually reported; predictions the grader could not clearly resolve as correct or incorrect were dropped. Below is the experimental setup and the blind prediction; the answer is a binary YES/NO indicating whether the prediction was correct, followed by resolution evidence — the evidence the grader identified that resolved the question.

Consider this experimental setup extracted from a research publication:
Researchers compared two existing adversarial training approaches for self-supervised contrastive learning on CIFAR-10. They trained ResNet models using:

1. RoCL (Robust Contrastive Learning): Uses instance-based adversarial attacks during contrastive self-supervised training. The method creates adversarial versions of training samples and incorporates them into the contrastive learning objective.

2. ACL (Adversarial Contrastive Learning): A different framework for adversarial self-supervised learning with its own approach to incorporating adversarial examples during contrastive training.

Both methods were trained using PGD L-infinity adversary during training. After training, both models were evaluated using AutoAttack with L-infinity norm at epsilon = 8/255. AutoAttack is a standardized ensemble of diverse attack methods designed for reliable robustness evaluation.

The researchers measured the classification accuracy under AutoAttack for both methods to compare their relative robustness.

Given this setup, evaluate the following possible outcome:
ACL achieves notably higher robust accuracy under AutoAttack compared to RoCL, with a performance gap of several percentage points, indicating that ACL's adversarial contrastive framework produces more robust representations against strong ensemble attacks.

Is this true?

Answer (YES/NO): NO